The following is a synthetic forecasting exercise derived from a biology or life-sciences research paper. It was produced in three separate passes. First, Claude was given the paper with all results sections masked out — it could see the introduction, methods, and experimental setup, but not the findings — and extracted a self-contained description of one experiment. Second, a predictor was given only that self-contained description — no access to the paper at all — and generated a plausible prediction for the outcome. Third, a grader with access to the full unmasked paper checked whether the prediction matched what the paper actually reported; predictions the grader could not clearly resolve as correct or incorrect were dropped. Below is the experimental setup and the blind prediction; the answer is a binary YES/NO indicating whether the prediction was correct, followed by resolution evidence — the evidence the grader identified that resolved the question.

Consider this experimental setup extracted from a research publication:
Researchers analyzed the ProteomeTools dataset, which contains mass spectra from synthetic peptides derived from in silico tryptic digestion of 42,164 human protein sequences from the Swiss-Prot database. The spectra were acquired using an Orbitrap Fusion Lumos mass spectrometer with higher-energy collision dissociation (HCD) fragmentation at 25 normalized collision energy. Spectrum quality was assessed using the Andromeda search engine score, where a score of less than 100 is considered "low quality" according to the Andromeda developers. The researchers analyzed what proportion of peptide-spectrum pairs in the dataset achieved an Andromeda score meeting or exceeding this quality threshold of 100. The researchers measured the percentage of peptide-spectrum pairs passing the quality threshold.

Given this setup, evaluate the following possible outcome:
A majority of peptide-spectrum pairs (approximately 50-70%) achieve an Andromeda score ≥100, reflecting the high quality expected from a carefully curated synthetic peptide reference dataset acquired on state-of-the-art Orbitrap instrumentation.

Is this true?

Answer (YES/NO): YES